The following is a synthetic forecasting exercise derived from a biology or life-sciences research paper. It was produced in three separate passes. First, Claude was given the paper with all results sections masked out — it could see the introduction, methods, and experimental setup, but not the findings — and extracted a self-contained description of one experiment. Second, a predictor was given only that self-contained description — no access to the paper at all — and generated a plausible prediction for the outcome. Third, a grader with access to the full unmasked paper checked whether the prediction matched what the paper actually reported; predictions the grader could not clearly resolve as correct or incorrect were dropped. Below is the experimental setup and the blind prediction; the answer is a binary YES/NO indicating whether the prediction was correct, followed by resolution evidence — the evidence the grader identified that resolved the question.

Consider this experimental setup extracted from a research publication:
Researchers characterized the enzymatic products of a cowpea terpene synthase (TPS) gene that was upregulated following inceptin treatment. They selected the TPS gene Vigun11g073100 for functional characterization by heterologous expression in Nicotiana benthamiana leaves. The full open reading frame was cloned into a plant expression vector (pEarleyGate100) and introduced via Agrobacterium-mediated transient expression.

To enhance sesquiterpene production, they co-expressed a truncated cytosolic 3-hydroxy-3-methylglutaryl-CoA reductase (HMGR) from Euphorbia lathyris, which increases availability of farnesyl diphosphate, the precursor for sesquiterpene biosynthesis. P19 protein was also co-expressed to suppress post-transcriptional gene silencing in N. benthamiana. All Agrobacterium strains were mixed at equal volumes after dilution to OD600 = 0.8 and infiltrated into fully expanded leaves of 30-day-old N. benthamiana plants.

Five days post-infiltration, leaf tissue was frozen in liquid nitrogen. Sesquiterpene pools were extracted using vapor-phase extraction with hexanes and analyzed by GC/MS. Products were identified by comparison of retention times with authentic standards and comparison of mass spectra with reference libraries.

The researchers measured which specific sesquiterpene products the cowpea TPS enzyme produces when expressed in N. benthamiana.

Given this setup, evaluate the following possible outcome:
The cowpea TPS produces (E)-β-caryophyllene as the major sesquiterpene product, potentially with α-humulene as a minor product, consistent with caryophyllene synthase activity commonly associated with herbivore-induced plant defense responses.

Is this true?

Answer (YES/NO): NO